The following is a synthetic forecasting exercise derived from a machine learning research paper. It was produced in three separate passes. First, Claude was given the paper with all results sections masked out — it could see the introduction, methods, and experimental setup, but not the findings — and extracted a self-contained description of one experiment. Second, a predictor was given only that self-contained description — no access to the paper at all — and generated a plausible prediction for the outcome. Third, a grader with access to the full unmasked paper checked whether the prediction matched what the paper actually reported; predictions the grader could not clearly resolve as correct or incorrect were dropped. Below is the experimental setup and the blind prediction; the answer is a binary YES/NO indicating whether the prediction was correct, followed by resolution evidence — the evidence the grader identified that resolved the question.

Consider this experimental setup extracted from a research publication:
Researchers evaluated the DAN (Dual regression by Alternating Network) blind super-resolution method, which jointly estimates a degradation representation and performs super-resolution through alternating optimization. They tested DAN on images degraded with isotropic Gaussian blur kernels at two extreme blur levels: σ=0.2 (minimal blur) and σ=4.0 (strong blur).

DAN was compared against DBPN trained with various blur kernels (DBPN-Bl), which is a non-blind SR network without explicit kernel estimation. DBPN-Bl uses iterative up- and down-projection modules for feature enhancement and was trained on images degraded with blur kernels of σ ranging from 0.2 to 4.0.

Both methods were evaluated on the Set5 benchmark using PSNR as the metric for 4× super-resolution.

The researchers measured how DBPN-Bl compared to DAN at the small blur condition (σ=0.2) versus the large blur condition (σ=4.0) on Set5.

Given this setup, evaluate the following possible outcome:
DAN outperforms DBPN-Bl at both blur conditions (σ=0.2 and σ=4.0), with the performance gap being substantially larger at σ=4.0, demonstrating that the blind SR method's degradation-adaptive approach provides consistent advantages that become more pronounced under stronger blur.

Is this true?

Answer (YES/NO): NO